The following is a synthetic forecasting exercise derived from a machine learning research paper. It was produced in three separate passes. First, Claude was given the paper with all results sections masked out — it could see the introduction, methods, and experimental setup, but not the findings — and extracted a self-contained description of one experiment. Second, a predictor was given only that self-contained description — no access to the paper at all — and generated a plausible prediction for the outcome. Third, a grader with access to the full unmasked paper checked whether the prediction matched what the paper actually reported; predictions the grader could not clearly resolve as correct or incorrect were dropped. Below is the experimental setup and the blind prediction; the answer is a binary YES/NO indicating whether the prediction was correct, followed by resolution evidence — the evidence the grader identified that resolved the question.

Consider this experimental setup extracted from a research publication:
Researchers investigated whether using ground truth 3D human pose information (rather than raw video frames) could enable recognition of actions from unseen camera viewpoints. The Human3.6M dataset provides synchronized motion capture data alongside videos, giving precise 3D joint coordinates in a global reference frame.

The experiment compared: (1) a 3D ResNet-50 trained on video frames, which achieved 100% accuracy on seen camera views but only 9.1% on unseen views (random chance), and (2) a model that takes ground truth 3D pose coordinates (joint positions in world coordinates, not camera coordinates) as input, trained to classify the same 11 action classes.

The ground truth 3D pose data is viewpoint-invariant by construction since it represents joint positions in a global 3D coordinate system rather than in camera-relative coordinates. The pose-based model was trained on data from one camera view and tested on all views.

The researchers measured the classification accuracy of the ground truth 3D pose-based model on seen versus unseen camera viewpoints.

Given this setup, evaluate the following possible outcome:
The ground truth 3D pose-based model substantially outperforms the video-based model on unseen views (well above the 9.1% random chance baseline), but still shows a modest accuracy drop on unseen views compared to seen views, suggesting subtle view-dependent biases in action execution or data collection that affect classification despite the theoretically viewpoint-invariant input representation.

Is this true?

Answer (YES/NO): NO